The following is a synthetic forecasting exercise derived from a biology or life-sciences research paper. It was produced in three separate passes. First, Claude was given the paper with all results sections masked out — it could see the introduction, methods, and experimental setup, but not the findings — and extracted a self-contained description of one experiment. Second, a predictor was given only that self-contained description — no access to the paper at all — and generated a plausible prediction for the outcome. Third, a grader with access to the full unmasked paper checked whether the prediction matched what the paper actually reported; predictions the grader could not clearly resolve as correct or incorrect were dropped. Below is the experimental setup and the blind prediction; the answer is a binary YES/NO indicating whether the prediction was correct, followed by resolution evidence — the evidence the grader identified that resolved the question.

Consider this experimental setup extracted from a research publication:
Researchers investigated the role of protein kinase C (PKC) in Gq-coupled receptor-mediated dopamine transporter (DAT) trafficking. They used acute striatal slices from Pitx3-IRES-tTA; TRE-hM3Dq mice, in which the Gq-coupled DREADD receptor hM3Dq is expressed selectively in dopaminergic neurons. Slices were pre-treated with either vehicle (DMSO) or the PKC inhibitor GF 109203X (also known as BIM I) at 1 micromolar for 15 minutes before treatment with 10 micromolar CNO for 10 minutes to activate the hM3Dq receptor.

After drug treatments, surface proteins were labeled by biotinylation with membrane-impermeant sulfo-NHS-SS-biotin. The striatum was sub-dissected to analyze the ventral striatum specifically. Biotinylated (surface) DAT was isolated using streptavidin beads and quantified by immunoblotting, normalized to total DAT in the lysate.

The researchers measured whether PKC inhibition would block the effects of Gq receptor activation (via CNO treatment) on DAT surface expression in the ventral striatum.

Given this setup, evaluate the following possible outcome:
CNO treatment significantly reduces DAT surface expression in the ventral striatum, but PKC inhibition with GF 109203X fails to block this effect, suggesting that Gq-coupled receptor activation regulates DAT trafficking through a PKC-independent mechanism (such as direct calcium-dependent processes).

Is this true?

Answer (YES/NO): NO